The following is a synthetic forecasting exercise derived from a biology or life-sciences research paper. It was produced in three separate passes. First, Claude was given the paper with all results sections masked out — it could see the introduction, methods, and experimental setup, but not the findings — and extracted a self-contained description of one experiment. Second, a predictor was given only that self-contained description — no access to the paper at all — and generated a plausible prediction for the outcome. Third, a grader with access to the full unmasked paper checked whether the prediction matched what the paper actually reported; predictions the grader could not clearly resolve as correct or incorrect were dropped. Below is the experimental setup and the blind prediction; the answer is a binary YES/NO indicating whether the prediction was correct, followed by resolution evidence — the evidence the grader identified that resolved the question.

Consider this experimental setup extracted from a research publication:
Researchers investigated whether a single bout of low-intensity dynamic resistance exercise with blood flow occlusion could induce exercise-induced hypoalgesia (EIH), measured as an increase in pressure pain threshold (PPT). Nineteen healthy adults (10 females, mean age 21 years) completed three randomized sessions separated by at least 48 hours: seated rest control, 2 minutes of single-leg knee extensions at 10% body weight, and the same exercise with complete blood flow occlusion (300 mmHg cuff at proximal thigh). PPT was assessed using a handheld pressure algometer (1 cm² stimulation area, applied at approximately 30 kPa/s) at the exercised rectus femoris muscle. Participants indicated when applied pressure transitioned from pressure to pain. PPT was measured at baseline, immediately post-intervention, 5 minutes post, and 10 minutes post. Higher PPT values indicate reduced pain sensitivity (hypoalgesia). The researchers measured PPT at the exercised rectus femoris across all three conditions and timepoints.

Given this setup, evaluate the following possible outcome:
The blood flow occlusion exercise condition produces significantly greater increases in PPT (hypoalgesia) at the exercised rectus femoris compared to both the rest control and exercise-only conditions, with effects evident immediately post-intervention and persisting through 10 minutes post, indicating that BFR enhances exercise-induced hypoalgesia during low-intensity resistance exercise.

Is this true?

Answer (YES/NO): NO